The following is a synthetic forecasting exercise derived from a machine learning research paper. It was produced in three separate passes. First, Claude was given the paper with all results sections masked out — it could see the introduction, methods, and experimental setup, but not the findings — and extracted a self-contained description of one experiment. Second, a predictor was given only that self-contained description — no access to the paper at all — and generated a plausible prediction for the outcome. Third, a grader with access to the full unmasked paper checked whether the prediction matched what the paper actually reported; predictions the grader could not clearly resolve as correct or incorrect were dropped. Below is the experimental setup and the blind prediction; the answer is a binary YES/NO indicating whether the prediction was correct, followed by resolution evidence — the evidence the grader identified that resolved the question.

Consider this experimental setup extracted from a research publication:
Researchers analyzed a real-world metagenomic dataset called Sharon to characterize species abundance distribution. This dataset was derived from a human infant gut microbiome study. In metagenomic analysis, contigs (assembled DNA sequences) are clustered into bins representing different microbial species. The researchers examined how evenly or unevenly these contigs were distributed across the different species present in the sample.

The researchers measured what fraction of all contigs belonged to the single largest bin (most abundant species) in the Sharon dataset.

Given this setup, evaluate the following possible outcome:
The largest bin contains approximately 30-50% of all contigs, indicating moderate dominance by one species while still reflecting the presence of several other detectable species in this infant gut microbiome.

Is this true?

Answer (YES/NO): YES